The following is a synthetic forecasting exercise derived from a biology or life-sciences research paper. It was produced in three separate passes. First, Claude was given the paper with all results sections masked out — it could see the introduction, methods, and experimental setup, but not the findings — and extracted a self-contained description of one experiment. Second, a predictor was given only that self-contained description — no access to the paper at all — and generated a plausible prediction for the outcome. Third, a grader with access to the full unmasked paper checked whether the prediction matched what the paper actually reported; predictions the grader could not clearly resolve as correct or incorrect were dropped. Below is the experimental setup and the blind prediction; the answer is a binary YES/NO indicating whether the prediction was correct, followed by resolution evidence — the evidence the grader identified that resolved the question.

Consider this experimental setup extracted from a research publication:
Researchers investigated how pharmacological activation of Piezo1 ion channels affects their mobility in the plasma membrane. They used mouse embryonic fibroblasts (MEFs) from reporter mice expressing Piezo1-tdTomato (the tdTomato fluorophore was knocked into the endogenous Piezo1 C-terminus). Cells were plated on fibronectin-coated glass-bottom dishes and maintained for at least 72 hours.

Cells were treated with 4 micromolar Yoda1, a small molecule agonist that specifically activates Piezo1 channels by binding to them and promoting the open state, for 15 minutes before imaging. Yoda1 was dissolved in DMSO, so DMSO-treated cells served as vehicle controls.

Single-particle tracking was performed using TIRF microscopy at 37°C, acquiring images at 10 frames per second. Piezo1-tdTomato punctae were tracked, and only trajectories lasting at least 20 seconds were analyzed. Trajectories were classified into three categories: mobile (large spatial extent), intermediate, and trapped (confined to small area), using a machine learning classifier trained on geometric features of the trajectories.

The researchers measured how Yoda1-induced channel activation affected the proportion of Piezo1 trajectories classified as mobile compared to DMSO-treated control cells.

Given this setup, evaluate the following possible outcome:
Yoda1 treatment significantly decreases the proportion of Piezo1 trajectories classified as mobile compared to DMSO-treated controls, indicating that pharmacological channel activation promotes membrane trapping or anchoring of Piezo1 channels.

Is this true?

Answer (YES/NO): NO